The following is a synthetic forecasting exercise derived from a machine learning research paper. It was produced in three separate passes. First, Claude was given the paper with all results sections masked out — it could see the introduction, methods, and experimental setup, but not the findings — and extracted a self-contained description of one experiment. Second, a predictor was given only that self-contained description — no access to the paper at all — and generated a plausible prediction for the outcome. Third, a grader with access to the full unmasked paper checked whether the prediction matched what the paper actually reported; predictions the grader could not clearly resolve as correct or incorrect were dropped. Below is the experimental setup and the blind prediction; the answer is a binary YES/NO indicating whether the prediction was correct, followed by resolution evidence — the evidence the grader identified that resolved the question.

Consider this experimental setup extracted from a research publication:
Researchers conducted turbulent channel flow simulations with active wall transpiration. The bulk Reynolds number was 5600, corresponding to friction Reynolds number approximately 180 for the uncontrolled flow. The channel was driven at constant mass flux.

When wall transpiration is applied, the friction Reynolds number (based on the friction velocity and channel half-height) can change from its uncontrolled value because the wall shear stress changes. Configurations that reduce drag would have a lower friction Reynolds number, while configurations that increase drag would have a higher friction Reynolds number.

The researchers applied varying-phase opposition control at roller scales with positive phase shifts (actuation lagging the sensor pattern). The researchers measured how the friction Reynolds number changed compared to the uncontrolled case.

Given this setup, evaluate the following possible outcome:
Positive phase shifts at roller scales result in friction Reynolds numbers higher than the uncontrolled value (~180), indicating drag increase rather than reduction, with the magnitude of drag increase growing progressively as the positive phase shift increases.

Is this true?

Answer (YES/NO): YES